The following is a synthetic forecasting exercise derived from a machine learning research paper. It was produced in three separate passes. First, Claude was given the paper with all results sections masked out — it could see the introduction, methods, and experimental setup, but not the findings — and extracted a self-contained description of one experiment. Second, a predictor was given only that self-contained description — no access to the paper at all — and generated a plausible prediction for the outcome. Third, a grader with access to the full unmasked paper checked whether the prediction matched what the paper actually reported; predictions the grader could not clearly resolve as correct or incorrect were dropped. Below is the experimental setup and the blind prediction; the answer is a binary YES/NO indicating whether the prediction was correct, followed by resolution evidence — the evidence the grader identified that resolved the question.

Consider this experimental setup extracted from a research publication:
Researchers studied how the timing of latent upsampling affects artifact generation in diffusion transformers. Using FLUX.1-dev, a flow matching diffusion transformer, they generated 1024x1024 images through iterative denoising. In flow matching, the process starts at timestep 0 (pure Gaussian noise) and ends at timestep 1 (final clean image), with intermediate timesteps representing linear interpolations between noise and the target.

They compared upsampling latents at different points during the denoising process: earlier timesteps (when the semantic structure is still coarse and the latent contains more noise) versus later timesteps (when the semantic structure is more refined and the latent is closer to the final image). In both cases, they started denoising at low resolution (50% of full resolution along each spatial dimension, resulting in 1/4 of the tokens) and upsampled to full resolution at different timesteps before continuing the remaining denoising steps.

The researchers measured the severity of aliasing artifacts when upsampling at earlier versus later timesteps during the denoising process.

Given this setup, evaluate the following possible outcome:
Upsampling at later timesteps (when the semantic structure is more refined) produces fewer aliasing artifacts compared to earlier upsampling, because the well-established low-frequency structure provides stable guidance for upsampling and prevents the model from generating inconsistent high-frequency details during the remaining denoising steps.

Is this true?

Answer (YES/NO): NO